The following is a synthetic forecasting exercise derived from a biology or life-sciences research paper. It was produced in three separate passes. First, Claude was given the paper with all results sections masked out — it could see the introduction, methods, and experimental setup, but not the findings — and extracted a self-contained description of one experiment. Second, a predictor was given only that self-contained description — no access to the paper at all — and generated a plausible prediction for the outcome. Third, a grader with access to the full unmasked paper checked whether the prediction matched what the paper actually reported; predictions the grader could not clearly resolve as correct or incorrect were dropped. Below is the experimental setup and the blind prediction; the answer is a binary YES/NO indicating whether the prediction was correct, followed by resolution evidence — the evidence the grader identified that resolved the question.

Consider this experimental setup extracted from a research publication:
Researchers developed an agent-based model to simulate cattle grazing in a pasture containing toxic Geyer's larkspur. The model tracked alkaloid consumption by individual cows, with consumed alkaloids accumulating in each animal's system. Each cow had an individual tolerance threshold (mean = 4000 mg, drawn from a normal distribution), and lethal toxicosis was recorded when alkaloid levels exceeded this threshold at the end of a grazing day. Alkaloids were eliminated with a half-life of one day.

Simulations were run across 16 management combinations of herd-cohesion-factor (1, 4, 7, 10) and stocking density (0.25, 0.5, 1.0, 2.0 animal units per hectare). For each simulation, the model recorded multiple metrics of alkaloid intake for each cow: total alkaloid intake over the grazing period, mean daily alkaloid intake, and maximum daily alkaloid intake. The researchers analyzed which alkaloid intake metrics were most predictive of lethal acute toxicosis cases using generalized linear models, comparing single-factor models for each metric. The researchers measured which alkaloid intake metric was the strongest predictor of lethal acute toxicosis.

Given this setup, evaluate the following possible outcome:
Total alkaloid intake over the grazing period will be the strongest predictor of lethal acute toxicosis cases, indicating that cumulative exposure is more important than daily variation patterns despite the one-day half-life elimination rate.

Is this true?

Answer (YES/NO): NO